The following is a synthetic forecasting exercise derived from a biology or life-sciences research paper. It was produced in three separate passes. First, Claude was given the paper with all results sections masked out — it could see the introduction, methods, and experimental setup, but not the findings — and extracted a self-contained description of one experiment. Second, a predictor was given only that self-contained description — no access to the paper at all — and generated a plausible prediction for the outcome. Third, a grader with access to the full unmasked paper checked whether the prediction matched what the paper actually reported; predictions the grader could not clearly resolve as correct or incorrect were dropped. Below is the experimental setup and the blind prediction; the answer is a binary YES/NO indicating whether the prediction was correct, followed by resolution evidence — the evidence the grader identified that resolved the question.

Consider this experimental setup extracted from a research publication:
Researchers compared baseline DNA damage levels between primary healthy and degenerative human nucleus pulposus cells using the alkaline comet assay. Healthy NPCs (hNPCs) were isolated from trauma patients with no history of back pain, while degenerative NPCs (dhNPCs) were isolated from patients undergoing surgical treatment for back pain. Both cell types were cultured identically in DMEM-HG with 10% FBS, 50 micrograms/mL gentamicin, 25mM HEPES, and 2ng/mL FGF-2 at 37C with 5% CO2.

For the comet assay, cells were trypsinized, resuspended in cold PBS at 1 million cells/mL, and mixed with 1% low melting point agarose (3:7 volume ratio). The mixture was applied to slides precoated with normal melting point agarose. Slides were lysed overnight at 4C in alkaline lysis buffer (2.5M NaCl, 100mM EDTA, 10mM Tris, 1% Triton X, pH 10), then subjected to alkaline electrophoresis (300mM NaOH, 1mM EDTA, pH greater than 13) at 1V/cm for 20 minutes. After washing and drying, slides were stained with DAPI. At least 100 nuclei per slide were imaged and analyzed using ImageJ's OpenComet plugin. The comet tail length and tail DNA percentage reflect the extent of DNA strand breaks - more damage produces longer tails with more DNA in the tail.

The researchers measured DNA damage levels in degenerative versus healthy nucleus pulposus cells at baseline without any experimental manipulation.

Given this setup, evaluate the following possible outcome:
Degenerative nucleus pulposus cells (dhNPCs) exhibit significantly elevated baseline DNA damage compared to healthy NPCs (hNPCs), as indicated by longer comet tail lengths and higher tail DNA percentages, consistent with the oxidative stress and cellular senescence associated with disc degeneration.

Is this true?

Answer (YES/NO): YES